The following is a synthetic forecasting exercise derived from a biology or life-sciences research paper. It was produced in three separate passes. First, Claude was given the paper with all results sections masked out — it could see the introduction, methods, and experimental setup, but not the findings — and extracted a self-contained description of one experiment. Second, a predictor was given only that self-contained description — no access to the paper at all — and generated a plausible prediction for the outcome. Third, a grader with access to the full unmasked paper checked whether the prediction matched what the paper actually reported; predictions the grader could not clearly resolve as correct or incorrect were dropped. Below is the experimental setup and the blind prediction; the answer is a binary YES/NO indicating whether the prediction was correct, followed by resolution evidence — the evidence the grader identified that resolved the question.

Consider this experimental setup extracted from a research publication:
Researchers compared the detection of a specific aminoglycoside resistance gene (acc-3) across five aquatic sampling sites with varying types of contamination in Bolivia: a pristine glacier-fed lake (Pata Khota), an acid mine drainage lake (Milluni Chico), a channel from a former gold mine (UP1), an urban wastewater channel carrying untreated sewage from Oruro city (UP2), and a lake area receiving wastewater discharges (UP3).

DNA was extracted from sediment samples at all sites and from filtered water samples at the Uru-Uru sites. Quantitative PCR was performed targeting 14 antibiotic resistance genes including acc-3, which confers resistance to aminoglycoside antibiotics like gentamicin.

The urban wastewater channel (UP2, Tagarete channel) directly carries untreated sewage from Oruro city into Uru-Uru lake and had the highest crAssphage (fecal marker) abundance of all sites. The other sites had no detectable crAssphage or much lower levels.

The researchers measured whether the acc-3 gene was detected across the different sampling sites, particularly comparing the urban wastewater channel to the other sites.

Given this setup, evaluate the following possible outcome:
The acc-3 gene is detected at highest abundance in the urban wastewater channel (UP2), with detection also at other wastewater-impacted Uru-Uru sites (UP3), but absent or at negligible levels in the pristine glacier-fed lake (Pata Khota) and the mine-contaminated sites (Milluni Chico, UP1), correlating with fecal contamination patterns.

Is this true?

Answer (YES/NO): NO